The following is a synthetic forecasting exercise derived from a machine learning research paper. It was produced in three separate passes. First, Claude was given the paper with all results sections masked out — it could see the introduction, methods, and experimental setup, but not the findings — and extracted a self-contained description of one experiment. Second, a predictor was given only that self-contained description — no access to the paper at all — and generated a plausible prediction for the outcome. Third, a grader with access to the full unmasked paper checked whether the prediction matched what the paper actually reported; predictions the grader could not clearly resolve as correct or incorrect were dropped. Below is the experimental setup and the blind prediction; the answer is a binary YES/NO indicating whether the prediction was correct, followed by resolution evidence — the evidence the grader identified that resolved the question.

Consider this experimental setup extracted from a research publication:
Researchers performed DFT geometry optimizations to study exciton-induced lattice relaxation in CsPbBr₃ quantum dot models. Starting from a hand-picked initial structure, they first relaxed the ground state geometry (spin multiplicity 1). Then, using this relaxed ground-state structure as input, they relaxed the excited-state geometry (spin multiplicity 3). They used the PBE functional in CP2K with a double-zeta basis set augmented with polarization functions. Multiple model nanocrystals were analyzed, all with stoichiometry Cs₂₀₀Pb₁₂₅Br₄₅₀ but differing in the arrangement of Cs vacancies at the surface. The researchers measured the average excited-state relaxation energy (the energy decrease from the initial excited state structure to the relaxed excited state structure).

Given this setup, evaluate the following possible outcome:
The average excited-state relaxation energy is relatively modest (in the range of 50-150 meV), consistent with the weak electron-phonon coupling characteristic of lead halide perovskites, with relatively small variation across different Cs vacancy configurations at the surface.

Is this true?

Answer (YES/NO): YES